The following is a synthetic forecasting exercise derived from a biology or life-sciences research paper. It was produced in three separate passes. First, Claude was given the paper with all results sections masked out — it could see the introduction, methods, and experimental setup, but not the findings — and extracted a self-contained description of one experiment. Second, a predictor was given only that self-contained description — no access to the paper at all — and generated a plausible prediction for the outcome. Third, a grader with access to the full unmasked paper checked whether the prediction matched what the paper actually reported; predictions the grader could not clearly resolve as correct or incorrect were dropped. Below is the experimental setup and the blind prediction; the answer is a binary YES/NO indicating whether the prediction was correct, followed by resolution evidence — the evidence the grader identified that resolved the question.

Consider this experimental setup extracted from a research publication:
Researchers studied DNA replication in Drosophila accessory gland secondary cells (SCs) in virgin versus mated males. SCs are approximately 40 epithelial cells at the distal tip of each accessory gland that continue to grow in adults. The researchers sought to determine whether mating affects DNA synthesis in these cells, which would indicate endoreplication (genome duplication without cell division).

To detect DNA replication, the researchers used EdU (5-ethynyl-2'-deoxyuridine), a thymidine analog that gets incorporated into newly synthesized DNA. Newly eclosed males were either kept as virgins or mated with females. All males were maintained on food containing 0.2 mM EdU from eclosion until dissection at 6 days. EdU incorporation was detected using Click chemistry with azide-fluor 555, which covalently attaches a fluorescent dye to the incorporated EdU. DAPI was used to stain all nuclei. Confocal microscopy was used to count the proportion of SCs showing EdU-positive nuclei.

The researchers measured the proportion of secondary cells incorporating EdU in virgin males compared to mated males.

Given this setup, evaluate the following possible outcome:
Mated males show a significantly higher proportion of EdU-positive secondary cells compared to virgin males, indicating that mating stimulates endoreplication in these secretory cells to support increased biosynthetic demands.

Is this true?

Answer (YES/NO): YES